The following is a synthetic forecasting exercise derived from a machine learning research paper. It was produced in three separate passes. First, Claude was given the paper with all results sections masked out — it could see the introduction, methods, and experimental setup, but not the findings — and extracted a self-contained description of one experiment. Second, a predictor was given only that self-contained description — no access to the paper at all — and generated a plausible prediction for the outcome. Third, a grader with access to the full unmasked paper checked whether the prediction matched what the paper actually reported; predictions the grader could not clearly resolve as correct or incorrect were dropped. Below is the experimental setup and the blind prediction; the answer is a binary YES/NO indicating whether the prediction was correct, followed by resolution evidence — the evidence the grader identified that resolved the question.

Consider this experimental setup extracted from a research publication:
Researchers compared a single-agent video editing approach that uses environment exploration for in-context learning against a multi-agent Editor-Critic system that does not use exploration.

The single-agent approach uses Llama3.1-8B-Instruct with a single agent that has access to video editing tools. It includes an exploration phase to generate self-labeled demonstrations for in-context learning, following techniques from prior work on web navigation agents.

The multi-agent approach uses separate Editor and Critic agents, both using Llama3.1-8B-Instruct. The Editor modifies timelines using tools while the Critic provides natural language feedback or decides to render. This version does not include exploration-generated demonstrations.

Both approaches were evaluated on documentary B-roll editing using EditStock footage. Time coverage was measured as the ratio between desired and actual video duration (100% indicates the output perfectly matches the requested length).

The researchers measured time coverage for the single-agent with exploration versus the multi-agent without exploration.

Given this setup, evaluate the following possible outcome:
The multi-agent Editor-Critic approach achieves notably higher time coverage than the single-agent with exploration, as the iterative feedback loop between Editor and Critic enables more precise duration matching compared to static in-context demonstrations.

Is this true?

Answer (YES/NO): YES